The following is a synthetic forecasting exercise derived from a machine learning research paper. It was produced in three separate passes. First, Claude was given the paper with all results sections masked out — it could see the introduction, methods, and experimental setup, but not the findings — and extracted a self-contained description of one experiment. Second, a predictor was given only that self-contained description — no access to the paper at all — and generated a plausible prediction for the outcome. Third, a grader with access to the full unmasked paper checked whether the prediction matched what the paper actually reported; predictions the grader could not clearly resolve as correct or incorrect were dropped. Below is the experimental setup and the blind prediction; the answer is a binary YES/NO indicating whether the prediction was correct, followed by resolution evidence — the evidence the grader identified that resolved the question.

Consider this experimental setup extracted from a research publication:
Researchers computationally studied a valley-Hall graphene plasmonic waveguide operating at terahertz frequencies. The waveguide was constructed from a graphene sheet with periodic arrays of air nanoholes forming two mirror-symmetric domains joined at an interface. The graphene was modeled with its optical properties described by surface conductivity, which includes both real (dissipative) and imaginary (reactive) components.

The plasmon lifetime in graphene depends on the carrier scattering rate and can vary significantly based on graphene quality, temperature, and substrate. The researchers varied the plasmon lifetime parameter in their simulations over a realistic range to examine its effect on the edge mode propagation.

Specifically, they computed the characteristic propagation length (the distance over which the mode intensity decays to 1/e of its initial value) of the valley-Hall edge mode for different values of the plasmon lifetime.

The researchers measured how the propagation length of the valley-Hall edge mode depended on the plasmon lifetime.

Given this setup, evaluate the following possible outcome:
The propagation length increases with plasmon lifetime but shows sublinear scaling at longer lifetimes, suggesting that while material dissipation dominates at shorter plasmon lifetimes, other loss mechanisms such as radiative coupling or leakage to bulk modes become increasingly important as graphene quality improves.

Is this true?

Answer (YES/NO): NO